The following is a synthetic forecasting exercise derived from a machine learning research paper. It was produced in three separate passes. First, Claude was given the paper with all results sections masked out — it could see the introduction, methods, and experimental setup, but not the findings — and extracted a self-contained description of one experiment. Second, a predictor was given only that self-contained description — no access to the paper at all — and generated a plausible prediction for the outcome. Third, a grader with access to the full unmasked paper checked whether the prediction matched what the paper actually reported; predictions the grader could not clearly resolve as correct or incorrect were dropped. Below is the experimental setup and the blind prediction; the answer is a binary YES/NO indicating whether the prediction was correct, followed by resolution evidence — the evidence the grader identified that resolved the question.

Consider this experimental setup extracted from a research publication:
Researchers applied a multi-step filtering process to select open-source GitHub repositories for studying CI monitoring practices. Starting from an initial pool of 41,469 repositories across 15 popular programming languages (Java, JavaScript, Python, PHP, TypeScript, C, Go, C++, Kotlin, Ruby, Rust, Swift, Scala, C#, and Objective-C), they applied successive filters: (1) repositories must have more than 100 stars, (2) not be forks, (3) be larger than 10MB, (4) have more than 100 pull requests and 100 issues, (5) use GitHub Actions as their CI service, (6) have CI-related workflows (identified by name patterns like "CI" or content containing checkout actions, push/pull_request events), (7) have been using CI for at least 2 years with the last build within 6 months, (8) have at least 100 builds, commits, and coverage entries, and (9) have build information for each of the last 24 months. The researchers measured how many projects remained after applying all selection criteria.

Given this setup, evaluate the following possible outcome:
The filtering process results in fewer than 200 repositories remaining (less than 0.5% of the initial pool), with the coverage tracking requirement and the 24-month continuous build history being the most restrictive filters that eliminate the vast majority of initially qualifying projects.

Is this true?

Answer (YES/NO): YES